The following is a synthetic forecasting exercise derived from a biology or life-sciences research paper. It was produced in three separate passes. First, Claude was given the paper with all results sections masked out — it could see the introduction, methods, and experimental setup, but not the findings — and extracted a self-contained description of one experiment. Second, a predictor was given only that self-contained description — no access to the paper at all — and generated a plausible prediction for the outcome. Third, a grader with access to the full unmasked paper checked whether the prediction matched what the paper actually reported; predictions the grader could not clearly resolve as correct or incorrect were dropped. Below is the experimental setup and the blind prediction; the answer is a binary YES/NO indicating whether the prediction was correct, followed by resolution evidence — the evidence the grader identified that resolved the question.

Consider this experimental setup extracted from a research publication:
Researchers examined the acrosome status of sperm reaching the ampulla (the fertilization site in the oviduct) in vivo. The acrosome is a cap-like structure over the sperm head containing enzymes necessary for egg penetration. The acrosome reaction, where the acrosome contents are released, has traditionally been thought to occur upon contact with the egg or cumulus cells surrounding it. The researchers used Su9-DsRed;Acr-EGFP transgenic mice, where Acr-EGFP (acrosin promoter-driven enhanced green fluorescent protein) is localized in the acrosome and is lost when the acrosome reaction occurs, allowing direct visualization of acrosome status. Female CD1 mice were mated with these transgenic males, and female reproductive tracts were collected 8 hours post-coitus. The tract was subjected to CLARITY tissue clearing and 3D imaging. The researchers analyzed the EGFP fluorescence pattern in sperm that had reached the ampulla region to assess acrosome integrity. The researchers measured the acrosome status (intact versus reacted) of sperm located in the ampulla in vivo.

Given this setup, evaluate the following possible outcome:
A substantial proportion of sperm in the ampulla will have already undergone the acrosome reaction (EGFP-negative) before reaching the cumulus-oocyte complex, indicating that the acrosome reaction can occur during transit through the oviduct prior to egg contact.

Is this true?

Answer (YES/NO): YES